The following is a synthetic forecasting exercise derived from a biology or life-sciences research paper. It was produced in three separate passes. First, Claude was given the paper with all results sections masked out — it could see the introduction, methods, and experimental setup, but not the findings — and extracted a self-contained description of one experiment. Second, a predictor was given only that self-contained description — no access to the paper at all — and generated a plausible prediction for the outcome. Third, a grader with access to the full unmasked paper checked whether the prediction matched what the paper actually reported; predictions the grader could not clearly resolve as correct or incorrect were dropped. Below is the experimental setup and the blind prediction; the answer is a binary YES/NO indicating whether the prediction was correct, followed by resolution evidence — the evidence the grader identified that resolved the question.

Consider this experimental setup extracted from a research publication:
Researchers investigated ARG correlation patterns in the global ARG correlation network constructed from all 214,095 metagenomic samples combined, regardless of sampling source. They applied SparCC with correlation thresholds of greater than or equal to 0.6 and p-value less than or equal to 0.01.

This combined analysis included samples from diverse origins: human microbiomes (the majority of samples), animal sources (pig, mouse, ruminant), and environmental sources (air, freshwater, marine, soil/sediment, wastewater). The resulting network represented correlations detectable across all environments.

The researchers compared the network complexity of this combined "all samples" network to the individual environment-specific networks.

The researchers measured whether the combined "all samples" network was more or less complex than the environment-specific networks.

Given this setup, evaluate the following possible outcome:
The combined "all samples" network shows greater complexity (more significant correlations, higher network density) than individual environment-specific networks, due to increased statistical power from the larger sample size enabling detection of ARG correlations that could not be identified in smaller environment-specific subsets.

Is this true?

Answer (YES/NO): NO